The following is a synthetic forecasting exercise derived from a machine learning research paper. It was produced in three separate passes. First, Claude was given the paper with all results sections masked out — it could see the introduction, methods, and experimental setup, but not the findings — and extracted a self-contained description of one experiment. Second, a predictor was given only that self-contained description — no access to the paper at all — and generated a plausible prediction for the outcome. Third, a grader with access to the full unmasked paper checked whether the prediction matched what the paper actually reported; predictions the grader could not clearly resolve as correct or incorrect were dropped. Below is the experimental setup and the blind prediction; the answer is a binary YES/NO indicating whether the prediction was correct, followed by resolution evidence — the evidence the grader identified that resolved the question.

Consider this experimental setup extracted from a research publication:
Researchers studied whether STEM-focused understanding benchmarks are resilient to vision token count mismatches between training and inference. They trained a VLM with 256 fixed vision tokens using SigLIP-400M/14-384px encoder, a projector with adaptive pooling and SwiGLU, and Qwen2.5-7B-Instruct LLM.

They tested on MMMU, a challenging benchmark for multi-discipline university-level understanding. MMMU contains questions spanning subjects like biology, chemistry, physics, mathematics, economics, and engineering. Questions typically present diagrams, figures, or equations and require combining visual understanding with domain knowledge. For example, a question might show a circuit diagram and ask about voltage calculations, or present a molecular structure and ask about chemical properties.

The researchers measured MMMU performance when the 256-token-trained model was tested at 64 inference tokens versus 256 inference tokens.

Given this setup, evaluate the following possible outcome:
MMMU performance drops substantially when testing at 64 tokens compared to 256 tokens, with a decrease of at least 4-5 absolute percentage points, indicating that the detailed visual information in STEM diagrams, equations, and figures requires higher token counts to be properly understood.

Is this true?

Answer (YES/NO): NO